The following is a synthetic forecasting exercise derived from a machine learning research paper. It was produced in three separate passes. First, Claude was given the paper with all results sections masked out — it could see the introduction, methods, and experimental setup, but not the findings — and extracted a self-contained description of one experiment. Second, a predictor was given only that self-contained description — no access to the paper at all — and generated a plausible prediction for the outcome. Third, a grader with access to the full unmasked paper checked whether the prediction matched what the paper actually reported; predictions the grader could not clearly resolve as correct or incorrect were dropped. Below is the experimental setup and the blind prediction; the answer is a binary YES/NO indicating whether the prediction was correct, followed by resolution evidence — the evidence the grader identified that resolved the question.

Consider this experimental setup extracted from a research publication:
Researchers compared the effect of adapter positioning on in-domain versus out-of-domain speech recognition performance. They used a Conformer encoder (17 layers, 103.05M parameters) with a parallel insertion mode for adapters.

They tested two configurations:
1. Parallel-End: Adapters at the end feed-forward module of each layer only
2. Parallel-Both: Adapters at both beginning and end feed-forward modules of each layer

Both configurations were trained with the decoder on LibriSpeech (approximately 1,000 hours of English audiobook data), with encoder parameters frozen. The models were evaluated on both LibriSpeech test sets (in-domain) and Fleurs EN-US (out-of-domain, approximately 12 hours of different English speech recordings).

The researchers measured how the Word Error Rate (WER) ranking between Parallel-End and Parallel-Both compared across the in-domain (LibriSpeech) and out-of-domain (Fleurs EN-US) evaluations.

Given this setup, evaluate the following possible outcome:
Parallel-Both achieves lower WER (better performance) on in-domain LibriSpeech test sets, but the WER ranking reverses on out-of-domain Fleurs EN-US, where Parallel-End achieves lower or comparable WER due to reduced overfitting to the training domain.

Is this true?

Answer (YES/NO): YES